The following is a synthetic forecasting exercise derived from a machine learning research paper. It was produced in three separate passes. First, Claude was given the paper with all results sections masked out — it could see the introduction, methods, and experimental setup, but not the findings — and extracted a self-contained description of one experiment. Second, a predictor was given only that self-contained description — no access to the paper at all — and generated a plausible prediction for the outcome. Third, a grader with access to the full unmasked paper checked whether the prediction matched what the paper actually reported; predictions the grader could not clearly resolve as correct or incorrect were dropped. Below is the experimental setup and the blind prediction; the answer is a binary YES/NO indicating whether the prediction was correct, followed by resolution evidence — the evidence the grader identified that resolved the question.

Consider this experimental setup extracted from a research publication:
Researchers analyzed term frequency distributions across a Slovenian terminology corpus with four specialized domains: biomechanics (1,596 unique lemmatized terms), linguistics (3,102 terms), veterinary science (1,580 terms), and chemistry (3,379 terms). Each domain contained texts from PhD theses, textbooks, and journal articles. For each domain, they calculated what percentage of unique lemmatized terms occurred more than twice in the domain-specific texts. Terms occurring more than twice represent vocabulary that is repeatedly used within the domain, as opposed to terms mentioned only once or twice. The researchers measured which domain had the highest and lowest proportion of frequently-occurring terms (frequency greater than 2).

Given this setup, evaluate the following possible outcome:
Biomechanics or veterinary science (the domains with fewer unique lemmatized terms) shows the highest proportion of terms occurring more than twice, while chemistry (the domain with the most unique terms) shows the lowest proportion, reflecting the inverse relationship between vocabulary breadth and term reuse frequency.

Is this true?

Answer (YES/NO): NO